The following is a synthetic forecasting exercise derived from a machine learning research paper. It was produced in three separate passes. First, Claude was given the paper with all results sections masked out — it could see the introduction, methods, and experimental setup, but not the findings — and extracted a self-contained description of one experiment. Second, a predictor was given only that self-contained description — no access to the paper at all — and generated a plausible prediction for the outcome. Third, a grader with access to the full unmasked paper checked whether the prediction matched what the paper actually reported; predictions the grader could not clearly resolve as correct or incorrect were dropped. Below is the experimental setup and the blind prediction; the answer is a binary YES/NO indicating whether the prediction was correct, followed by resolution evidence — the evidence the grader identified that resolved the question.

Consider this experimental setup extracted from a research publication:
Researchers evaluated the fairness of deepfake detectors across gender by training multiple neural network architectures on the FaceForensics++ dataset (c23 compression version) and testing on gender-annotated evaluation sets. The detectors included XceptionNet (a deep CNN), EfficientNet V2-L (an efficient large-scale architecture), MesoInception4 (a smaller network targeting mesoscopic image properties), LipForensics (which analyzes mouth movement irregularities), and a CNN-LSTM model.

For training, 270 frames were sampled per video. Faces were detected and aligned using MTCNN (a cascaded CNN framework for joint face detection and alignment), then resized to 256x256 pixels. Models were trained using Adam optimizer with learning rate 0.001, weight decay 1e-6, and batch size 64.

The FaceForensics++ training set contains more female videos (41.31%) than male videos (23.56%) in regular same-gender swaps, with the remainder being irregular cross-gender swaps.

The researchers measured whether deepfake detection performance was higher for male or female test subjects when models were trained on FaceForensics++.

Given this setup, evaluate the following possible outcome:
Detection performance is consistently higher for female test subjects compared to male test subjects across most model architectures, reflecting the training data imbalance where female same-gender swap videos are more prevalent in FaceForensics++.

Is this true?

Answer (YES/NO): NO